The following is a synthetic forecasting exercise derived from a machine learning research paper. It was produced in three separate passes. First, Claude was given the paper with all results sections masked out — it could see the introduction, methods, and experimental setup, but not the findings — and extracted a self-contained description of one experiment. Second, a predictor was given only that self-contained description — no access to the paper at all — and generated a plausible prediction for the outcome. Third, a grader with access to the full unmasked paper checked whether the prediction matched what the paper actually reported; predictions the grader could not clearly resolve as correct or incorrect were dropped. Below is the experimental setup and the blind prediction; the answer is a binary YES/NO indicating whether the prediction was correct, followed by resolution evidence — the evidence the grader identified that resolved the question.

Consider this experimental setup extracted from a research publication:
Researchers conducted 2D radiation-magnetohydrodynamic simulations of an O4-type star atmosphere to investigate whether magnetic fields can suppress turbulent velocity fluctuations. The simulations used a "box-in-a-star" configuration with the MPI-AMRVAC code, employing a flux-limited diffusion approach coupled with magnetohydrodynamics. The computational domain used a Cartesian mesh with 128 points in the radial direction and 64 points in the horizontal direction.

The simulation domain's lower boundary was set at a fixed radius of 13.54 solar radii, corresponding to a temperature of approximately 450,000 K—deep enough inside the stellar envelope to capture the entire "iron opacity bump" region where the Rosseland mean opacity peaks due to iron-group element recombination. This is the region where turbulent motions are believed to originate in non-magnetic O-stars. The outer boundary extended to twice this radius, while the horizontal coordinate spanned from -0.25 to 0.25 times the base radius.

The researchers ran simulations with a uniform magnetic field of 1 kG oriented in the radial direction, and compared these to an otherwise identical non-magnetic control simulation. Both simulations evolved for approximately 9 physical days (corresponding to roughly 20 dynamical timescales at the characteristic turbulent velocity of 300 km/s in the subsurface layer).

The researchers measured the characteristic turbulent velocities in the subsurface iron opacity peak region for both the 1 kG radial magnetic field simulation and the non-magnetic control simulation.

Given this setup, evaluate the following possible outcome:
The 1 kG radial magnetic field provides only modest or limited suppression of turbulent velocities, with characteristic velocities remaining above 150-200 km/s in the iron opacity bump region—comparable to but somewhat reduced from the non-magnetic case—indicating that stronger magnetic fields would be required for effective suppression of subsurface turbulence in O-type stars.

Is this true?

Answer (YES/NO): NO